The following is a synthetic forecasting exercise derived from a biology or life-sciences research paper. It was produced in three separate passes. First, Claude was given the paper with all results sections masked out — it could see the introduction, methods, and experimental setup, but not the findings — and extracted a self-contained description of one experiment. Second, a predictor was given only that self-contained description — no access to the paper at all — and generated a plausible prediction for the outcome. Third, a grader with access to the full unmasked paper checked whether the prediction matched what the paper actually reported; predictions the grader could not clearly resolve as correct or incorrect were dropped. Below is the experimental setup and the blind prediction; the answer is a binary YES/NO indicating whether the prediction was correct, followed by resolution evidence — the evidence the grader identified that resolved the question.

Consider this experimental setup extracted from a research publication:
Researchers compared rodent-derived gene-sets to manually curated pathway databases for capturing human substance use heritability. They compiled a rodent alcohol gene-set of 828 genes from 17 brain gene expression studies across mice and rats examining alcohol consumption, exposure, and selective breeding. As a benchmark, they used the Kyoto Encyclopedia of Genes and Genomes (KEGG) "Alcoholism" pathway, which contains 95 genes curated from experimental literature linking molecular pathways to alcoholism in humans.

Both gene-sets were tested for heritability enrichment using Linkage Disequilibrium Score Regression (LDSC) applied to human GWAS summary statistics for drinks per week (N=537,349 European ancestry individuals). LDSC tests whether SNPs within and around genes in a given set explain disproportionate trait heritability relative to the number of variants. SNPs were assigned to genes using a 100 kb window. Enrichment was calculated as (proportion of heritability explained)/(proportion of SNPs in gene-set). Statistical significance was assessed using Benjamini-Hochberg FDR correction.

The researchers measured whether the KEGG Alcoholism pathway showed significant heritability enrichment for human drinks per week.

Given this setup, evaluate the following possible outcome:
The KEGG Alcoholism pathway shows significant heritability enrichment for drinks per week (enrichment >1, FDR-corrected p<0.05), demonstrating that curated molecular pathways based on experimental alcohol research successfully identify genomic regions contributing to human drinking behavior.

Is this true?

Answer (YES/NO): NO